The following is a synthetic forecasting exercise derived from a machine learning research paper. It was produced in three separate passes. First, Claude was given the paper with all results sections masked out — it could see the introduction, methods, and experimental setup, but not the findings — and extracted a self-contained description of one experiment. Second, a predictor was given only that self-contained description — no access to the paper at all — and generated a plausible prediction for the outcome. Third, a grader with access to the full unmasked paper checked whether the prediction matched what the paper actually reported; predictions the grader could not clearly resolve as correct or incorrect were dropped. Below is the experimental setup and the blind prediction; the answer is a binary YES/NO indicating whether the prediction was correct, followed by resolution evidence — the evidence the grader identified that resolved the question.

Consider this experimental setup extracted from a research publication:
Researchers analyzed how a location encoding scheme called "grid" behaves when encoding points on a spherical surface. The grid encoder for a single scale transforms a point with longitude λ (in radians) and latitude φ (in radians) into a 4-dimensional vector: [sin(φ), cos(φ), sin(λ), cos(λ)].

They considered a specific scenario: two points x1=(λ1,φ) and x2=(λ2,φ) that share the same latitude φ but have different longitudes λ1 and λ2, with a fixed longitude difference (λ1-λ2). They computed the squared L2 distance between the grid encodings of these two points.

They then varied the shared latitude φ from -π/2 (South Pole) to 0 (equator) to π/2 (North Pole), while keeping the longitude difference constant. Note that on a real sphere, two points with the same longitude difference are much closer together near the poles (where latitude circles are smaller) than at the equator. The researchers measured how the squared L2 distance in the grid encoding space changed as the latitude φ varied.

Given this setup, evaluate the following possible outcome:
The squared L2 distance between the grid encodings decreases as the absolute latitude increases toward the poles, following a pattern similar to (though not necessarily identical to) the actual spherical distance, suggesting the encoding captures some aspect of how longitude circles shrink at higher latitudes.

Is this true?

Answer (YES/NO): NO